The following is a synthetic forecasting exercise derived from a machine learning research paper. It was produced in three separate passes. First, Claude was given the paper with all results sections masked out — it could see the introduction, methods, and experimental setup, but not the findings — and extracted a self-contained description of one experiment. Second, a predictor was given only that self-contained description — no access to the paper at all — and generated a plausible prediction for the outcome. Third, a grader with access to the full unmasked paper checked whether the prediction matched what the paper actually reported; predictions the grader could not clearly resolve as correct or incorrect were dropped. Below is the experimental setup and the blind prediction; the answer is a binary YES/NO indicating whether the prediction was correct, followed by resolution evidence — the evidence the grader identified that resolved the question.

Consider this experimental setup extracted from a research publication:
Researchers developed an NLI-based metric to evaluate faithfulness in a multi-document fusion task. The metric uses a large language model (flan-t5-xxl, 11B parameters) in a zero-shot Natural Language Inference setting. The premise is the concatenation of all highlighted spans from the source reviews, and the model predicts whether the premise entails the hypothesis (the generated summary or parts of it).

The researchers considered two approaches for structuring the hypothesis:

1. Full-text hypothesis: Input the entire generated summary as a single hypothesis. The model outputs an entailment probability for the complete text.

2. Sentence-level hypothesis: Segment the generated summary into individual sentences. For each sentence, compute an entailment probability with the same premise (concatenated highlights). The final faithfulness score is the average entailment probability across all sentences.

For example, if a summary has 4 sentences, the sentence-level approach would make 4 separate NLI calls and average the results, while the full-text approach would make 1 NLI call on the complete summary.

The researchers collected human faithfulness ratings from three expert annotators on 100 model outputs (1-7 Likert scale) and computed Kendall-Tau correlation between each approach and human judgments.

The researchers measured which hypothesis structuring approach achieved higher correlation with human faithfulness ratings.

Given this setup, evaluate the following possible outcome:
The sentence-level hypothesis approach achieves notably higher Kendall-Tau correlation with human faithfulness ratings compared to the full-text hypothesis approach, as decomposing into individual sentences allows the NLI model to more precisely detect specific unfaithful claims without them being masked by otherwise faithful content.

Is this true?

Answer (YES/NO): YES